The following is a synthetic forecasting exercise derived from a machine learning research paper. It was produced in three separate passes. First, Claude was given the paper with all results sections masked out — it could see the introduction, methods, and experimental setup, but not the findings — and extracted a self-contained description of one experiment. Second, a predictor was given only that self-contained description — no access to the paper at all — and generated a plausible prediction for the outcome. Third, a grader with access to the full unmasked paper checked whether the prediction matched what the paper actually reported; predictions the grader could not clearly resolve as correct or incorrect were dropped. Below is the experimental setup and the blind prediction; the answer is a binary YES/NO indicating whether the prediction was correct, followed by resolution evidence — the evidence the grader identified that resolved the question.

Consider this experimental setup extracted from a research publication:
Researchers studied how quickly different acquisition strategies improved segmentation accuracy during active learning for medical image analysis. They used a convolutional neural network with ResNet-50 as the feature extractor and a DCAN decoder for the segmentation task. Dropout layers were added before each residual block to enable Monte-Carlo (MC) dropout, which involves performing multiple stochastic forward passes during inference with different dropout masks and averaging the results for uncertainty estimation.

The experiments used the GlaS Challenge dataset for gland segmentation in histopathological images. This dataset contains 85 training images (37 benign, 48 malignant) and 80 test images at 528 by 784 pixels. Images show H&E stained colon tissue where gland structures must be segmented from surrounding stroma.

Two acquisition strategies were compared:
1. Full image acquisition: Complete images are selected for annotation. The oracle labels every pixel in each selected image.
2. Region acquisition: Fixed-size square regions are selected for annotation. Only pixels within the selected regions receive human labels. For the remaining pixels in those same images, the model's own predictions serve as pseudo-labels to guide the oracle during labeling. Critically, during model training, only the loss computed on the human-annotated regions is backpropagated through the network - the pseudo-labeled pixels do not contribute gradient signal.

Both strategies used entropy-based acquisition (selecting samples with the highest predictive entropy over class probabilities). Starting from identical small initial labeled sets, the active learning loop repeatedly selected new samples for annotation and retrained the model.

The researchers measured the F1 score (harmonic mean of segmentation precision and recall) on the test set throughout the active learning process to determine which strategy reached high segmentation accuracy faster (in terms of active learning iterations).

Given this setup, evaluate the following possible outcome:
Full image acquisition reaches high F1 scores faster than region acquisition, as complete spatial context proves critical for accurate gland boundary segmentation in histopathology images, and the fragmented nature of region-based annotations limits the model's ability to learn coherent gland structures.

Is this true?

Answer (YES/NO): NO